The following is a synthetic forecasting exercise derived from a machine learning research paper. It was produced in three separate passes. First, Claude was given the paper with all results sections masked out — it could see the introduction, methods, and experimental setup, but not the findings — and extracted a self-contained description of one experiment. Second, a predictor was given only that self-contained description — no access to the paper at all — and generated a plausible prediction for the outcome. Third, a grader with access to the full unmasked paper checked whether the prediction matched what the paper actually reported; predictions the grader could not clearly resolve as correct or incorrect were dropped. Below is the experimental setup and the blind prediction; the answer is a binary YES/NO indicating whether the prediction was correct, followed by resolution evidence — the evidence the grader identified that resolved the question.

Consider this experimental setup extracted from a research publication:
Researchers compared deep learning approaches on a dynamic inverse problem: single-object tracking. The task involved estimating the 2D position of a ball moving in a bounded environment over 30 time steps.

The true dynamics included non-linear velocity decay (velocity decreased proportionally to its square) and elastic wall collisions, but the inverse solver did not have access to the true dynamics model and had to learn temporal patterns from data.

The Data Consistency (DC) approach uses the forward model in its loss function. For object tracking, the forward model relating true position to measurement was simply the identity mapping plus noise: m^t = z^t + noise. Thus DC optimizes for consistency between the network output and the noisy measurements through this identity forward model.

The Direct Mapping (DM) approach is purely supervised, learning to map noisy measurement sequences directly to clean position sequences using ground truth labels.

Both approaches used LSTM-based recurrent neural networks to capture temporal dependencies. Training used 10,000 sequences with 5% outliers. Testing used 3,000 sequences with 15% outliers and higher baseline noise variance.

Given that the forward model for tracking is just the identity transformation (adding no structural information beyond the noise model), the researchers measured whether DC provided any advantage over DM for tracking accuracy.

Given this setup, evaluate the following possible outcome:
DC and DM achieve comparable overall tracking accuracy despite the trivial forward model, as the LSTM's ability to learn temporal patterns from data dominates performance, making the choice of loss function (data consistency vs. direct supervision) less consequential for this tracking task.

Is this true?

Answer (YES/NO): NO